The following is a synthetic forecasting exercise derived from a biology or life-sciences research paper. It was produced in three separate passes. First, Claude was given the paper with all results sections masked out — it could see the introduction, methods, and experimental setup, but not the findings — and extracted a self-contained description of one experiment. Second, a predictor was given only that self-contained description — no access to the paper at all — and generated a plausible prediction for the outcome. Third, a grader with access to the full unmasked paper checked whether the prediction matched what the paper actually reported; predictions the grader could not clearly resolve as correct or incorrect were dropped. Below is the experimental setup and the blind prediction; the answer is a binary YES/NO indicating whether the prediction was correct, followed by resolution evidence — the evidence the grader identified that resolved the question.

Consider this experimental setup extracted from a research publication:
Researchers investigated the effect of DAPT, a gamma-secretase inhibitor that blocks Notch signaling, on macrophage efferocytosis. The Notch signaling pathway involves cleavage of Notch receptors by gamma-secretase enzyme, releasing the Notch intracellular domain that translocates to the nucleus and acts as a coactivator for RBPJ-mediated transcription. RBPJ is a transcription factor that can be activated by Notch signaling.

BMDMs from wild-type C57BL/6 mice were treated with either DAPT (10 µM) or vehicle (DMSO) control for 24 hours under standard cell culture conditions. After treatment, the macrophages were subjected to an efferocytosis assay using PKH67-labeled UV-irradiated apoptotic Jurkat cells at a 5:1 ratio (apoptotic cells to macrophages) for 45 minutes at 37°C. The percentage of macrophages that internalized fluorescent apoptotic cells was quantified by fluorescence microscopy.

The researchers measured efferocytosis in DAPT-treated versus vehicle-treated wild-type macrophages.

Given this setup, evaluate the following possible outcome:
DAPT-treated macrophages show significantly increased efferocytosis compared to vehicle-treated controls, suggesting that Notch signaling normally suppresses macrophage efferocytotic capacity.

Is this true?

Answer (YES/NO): NO